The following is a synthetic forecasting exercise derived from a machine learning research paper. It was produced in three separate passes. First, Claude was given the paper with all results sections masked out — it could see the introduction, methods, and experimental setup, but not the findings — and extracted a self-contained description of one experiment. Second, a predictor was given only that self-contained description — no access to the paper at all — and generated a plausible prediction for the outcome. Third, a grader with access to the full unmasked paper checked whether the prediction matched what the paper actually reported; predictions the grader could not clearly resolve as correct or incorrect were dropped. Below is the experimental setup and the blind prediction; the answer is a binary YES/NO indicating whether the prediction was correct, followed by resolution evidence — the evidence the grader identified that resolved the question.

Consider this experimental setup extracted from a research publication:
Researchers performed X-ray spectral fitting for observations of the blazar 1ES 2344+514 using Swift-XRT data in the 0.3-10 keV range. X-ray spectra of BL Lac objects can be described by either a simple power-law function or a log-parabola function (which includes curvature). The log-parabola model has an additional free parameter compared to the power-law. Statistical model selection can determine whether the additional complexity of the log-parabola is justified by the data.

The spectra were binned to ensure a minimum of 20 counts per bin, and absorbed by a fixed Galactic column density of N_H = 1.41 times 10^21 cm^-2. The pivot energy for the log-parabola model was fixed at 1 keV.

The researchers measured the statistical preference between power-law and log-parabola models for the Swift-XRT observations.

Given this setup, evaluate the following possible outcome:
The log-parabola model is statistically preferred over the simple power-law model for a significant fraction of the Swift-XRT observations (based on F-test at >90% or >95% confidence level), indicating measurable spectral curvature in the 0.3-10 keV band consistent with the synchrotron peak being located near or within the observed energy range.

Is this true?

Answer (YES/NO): NO